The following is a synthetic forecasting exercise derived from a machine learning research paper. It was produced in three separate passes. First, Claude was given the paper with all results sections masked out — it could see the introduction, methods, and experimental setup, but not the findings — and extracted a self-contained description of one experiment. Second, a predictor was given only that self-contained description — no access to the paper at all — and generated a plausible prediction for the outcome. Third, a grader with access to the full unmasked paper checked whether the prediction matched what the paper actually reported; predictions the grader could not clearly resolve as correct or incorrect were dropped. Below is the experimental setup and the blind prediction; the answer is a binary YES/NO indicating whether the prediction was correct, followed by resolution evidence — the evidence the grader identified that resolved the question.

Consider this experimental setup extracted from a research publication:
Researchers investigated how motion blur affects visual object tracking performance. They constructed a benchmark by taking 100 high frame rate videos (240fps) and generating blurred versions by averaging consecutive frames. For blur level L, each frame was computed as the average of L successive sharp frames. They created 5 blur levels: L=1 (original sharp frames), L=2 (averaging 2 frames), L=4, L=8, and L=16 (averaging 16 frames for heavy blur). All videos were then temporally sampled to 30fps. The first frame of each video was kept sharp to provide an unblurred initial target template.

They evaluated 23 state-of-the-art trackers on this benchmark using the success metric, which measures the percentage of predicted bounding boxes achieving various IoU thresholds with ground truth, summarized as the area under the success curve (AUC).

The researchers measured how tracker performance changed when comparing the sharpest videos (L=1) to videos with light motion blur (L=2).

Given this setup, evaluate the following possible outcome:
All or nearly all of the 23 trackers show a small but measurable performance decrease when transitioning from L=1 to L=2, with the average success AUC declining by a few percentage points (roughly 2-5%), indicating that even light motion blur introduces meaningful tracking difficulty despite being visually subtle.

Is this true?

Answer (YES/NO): NO